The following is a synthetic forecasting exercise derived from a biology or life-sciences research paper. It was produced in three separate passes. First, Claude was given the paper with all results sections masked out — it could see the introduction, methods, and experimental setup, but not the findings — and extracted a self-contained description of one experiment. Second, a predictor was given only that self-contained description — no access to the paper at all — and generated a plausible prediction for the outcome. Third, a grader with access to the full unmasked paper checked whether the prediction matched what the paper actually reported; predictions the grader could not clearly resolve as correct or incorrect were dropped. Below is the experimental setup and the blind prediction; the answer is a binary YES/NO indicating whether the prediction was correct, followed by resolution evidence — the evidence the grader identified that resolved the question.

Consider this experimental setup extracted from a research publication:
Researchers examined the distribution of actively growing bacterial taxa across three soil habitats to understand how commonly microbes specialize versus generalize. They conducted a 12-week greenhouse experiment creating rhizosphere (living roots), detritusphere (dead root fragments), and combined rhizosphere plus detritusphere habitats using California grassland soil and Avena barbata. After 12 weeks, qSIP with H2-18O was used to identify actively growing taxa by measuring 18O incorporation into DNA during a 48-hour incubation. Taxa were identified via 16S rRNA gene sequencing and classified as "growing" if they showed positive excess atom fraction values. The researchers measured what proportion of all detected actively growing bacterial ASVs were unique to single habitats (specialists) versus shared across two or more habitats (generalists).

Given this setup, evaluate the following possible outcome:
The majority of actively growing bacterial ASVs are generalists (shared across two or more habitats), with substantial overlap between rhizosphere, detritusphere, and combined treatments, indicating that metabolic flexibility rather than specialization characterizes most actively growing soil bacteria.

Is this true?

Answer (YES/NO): YES